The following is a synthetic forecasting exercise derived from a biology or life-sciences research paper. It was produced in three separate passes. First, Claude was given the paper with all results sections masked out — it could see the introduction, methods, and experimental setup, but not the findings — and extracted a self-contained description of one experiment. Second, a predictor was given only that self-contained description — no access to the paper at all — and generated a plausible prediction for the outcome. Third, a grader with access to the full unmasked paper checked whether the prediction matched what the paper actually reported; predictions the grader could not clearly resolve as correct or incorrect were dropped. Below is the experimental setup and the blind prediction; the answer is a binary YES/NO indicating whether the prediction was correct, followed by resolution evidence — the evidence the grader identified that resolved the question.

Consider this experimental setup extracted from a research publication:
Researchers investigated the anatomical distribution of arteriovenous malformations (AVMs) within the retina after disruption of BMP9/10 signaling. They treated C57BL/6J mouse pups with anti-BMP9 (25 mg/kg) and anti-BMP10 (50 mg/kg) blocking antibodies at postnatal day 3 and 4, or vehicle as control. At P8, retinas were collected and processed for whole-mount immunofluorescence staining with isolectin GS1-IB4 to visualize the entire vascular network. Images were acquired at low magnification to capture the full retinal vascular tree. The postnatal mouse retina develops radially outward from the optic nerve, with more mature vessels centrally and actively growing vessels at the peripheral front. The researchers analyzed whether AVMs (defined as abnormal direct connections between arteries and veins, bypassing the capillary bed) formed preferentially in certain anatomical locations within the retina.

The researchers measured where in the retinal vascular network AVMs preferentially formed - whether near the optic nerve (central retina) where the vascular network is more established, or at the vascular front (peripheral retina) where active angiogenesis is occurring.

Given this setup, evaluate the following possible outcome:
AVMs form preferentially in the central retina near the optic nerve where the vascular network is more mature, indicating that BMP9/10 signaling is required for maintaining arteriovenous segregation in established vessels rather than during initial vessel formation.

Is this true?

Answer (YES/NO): YES